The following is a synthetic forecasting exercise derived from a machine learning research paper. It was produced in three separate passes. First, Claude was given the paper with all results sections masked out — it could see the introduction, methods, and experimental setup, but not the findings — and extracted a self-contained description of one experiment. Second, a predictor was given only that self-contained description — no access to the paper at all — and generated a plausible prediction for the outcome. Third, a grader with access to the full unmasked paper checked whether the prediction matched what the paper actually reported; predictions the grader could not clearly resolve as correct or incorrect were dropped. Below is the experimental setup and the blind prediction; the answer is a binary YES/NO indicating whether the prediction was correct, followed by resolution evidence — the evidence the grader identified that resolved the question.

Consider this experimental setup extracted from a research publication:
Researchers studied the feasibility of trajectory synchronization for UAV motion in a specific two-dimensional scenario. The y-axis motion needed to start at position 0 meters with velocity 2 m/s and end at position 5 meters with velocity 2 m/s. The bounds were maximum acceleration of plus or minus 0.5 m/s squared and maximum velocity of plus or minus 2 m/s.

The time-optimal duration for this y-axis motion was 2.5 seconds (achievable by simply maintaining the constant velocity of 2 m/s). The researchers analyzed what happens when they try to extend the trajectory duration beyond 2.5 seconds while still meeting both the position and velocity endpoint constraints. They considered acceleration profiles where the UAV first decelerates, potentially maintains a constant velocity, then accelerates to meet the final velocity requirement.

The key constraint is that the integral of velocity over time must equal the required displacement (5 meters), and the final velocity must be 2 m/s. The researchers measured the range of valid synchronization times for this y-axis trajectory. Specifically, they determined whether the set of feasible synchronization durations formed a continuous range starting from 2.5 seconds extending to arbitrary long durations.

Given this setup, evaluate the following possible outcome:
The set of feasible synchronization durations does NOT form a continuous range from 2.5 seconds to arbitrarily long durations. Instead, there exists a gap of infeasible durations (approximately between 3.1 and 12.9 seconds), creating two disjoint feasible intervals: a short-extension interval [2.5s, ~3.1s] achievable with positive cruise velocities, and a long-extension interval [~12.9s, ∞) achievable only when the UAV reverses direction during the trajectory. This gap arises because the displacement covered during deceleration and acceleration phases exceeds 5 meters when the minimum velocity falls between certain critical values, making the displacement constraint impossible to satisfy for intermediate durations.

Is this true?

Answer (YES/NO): YES